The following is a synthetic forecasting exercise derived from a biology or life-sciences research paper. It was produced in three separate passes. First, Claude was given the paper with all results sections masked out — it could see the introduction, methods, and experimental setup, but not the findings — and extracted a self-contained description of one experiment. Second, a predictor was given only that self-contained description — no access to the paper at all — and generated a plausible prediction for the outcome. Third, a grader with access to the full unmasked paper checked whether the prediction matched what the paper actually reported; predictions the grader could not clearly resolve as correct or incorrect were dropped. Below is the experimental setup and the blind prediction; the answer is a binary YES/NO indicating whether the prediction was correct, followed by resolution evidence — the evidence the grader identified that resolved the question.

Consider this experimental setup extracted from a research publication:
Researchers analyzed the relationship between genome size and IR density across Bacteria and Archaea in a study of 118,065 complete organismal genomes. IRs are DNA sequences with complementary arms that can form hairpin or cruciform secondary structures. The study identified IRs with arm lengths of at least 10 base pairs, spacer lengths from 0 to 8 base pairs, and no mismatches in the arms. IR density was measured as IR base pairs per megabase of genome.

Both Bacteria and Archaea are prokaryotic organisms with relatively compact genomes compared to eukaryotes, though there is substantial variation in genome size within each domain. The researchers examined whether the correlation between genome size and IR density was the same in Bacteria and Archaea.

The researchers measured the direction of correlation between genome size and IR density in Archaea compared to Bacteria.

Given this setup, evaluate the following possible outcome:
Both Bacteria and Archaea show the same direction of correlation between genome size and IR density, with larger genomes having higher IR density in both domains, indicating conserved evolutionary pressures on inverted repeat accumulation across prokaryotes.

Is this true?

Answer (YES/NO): NO